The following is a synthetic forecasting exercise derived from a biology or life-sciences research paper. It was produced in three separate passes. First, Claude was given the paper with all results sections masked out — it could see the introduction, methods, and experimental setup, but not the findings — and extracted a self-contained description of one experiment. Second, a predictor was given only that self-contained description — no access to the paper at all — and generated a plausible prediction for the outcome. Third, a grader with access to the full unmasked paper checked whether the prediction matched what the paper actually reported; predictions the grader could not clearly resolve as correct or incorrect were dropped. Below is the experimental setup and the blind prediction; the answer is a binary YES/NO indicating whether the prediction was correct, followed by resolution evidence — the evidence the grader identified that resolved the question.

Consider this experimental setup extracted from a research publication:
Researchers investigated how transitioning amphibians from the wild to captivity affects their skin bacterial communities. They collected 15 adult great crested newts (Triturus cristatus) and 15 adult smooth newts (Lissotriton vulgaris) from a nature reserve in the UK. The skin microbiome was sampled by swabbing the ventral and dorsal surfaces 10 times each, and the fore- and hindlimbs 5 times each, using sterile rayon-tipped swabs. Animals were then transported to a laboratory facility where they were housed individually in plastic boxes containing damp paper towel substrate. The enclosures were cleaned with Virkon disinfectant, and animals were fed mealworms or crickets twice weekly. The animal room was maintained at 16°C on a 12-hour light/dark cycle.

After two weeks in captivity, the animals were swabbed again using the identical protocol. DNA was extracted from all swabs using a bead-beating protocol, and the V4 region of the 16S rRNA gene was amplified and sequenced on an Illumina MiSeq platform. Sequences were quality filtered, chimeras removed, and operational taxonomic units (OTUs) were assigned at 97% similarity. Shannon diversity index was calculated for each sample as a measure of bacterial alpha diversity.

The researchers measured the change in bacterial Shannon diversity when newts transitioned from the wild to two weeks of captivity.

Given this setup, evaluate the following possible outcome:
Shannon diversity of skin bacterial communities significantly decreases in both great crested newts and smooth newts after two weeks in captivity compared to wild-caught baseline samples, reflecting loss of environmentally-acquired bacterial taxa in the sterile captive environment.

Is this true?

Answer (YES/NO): YES